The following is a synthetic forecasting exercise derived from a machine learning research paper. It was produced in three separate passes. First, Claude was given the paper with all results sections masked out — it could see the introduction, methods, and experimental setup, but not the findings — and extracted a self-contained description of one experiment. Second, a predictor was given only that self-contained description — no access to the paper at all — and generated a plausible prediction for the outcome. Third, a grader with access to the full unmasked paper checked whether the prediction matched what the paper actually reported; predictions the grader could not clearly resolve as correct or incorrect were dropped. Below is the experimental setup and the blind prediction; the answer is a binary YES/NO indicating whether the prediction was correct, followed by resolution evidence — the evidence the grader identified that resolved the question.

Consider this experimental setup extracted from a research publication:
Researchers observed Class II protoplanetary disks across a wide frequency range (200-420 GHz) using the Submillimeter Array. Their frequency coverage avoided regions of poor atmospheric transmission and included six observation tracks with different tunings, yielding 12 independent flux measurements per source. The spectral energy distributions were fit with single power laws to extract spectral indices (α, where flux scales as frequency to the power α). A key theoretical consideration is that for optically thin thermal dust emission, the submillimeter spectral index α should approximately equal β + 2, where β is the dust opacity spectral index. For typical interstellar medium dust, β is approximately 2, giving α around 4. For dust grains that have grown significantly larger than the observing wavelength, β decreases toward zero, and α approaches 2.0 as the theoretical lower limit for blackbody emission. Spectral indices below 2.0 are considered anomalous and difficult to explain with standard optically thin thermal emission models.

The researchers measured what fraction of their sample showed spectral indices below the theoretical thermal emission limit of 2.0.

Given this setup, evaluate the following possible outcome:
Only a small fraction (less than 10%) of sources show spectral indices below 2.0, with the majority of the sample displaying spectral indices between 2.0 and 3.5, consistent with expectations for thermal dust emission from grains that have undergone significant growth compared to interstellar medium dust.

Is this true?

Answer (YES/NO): NO